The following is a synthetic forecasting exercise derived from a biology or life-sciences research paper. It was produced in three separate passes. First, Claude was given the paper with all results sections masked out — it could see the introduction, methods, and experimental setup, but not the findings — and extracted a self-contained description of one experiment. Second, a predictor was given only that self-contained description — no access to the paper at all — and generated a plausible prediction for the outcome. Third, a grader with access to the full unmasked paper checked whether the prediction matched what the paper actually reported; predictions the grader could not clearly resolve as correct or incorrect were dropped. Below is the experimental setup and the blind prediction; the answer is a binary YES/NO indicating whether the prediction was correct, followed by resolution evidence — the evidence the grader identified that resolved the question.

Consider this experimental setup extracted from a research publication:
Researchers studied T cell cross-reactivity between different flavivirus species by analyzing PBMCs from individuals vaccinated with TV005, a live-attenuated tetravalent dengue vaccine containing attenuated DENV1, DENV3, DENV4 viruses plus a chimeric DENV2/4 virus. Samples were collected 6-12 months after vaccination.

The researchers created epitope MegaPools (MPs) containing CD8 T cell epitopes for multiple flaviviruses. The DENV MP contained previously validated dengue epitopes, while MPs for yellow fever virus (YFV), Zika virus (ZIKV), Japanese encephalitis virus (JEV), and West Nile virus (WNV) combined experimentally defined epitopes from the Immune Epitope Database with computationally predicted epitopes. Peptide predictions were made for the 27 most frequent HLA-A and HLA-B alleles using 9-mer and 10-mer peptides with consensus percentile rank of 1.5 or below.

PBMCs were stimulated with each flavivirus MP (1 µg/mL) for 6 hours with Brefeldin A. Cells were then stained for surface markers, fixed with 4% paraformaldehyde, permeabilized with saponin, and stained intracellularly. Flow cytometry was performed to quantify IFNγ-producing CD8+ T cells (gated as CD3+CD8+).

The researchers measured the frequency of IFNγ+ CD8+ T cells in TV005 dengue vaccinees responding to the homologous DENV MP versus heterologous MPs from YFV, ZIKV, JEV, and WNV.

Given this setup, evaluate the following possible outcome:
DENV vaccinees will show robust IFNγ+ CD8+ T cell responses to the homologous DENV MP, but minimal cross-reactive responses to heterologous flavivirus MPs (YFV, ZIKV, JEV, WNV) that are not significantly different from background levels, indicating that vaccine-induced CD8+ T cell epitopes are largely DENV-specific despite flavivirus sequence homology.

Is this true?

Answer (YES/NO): NO